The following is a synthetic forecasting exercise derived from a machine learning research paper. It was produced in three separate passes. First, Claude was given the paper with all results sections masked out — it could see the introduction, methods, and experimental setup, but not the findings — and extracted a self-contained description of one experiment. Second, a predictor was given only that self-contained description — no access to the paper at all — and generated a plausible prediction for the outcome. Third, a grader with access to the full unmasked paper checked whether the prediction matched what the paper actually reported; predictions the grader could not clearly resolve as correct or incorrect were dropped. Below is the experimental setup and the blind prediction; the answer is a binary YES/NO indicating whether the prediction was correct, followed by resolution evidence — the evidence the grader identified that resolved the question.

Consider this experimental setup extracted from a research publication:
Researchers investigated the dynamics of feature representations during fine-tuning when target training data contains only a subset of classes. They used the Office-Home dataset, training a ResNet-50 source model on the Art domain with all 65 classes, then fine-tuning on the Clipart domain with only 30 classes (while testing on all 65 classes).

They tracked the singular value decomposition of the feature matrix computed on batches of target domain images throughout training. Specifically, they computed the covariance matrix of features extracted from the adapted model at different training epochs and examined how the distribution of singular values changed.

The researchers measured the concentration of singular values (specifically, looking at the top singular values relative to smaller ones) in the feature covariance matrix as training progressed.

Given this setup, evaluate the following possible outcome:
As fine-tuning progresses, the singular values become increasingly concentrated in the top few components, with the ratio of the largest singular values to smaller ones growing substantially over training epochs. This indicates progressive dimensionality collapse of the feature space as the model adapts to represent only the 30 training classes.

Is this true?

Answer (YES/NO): YES